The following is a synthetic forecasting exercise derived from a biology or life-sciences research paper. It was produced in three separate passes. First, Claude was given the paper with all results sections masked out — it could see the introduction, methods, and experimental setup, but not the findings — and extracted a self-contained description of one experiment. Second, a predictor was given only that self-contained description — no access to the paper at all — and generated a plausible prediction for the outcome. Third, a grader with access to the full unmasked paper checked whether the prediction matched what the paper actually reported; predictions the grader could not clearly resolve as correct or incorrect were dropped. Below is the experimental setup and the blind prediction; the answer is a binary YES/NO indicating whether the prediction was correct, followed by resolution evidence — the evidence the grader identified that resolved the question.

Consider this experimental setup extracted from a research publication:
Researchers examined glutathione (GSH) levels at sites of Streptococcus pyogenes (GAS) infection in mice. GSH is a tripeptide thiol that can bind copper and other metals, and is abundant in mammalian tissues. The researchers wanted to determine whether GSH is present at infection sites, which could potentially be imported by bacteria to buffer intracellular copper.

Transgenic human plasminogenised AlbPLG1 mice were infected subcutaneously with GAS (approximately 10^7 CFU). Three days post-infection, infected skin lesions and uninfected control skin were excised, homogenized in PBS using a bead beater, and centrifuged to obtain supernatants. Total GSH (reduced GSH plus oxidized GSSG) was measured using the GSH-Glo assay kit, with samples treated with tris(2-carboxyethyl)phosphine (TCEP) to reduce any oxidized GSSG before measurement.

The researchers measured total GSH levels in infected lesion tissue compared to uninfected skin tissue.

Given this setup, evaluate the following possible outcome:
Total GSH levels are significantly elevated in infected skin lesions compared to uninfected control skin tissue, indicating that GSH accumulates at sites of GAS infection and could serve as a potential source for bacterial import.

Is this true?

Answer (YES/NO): NO